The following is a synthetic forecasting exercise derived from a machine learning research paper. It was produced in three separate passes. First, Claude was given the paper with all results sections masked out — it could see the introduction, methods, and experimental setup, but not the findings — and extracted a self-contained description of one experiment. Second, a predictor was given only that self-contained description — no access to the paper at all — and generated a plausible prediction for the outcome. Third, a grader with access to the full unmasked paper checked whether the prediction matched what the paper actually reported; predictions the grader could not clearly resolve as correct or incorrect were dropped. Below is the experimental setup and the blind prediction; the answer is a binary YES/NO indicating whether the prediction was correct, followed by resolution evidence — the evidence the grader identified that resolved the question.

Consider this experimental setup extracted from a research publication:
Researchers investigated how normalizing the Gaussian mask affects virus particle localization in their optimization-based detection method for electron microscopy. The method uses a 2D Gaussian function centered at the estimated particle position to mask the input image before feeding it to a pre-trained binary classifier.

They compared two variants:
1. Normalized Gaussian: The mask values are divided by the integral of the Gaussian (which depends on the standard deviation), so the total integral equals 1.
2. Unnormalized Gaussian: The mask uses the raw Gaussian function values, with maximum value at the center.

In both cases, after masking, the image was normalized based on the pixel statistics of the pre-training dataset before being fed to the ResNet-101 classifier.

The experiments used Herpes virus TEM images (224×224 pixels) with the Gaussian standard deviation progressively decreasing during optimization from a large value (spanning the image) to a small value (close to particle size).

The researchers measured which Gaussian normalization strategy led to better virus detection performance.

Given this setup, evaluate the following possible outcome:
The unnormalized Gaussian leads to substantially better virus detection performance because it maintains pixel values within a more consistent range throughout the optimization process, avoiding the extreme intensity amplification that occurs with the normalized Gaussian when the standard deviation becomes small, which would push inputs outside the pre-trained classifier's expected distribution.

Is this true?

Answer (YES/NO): NO